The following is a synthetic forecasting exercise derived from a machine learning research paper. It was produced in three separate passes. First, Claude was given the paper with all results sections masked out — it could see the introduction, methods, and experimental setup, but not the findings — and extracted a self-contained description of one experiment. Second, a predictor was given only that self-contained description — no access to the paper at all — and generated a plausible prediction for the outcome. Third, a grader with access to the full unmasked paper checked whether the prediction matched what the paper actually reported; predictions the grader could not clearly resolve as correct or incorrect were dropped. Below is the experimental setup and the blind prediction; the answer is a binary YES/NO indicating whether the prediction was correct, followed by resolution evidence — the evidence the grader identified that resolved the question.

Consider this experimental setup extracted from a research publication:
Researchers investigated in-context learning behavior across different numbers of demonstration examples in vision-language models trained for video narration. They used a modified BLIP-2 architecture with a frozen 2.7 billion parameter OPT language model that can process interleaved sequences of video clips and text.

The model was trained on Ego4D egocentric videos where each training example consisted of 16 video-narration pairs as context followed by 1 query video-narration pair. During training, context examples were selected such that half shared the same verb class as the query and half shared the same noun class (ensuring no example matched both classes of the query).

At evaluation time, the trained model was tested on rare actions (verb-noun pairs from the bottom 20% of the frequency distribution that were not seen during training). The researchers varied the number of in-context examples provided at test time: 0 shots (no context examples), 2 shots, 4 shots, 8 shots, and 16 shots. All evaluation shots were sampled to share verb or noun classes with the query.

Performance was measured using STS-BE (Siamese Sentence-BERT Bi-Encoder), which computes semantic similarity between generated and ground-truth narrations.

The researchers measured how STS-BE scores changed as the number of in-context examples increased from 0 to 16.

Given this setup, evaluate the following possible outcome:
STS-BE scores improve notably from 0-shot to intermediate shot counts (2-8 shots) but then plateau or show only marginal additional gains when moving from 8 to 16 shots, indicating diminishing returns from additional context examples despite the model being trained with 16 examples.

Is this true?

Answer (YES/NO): NO